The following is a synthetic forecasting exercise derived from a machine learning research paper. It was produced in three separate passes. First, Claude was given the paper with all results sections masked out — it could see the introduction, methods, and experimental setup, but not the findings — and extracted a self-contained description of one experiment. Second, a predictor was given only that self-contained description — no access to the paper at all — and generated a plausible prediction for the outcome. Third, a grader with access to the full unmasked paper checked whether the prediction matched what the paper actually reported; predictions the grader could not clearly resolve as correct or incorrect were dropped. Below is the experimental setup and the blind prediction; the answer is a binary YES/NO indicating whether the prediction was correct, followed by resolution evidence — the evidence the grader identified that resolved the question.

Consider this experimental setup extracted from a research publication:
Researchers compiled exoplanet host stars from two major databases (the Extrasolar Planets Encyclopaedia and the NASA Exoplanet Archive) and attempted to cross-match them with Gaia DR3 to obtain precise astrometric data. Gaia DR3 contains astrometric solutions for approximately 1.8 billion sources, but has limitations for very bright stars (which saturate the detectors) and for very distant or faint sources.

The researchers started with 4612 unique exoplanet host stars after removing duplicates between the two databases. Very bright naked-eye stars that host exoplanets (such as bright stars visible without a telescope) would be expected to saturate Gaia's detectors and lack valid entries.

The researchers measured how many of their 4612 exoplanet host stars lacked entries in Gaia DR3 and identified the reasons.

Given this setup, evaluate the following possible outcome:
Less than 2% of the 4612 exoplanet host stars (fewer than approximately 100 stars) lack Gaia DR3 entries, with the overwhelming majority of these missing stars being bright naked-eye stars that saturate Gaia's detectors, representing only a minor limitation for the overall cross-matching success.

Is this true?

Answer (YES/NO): NO